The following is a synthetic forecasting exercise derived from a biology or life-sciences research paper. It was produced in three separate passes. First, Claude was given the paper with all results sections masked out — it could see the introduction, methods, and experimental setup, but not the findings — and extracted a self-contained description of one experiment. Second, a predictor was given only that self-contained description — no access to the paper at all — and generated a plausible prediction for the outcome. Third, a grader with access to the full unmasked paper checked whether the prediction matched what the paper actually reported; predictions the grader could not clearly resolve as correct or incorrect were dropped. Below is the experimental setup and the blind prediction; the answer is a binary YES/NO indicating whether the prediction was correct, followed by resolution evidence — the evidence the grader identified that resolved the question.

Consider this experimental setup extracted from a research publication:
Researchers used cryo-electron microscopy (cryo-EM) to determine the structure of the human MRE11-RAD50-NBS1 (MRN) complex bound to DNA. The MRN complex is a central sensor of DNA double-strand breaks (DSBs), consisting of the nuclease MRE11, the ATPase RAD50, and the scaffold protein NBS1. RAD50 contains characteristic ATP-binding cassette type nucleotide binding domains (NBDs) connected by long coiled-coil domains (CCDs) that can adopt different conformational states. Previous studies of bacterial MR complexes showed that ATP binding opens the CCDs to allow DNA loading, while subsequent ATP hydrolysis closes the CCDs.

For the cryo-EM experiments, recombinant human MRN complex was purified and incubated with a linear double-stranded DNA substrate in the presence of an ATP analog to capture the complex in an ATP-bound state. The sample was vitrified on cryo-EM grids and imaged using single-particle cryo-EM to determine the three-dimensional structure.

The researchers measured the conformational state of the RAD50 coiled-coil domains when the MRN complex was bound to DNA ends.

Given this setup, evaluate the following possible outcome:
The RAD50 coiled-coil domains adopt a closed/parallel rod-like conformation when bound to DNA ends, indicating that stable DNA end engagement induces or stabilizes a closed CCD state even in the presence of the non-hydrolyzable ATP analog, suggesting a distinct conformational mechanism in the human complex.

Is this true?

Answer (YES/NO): YES